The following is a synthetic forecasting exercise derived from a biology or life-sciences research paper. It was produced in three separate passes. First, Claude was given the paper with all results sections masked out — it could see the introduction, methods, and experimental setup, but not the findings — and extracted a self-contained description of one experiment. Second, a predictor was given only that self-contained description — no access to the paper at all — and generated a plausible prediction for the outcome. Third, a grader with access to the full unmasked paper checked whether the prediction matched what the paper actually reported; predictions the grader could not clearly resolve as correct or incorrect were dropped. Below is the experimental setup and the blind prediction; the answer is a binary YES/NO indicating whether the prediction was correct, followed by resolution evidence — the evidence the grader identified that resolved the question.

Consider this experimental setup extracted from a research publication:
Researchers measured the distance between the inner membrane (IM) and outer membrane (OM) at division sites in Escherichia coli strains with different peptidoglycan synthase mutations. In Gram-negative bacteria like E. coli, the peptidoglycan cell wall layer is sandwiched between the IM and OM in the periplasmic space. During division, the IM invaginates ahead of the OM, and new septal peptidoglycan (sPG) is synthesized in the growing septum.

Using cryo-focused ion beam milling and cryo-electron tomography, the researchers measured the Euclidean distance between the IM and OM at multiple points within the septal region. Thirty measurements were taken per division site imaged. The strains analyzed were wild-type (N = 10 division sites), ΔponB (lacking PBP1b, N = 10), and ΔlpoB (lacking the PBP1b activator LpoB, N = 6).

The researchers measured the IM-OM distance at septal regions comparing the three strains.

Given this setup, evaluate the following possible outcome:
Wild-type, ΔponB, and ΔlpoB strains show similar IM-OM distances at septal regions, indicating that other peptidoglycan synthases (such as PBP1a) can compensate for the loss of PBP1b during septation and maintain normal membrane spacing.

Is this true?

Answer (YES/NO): NO